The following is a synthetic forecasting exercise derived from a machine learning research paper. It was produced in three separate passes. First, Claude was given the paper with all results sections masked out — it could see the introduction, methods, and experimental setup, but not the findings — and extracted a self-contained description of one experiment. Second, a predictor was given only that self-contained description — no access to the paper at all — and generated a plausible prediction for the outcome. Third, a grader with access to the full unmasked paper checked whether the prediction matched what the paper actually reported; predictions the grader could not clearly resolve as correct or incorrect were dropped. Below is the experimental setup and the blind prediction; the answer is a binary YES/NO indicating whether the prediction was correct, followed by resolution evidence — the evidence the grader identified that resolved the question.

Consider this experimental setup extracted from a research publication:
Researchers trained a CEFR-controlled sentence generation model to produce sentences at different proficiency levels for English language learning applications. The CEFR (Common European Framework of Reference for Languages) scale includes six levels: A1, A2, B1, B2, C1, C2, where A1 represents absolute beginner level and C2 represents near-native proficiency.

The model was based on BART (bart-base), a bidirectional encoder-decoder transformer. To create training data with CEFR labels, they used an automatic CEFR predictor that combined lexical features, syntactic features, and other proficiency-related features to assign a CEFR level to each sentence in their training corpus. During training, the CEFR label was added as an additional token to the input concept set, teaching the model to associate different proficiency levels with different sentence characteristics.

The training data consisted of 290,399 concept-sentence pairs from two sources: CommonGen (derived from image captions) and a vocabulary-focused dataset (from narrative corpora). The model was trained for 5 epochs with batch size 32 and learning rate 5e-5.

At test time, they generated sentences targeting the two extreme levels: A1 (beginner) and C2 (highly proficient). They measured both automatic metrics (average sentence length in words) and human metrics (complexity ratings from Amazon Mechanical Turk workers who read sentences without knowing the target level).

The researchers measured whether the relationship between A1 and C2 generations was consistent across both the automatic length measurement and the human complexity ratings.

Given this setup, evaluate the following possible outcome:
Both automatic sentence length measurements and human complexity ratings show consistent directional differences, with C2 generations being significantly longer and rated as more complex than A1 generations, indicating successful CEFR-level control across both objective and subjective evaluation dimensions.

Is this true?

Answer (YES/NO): YES